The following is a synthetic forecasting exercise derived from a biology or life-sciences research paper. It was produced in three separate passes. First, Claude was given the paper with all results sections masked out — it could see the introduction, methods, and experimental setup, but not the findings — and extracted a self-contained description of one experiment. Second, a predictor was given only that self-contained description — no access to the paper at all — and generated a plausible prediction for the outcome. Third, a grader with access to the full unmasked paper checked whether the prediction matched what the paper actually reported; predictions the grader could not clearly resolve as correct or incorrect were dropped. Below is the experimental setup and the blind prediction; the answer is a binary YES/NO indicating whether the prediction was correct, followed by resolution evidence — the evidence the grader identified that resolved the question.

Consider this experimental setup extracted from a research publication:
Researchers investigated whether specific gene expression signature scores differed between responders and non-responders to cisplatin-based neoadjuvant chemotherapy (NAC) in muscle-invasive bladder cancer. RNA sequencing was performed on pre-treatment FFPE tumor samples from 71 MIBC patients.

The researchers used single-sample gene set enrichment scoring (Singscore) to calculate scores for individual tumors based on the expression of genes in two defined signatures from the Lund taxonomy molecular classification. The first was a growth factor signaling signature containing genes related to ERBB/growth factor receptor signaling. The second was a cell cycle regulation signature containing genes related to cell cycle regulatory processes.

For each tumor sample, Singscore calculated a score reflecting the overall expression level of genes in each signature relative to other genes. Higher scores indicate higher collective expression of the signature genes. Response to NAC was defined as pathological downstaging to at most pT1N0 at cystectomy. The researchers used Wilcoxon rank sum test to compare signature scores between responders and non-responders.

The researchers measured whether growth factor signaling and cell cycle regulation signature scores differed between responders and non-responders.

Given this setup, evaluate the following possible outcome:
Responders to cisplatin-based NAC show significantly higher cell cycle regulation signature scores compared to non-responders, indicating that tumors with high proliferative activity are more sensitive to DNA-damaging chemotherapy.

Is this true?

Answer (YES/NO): YES